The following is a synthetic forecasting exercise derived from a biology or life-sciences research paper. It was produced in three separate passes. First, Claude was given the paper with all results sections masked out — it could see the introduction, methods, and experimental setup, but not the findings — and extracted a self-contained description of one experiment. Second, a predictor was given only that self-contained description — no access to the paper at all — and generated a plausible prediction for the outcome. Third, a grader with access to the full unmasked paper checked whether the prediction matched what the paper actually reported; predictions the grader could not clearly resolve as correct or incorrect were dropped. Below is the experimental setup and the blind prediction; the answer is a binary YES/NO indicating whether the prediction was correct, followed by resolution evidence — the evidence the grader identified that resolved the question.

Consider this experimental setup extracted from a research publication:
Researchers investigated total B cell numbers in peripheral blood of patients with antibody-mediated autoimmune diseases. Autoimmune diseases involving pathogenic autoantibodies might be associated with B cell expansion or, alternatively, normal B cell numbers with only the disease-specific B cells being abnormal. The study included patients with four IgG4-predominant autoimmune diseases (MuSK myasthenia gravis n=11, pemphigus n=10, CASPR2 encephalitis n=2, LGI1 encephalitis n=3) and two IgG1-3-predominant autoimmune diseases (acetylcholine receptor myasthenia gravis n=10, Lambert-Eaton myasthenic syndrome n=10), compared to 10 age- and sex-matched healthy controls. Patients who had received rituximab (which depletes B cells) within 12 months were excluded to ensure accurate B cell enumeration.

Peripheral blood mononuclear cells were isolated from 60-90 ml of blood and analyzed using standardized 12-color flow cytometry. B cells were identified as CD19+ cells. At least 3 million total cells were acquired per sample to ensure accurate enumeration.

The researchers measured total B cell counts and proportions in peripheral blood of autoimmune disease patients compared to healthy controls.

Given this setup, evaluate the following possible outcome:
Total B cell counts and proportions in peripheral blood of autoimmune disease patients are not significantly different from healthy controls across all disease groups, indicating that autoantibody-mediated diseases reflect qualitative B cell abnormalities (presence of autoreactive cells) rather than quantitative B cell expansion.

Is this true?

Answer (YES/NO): YES